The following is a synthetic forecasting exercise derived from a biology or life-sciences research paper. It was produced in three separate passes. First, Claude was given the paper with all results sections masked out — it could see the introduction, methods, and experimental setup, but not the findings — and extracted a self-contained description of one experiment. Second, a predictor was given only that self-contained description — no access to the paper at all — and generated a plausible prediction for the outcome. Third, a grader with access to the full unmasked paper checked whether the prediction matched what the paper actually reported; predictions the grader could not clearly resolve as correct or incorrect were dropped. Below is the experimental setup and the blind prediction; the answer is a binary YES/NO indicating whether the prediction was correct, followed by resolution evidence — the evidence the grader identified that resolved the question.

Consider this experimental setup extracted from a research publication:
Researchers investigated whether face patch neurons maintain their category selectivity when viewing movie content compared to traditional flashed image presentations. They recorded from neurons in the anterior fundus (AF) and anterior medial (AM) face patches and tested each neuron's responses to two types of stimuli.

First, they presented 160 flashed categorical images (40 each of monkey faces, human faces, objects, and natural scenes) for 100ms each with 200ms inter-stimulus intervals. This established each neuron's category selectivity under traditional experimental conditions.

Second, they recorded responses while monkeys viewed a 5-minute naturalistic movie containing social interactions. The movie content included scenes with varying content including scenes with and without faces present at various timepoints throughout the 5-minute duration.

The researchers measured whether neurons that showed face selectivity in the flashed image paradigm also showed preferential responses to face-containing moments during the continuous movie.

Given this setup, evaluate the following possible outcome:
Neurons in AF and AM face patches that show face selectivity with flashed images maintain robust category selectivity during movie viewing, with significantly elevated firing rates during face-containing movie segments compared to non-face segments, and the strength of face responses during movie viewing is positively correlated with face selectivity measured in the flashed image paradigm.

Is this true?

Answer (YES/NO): NO